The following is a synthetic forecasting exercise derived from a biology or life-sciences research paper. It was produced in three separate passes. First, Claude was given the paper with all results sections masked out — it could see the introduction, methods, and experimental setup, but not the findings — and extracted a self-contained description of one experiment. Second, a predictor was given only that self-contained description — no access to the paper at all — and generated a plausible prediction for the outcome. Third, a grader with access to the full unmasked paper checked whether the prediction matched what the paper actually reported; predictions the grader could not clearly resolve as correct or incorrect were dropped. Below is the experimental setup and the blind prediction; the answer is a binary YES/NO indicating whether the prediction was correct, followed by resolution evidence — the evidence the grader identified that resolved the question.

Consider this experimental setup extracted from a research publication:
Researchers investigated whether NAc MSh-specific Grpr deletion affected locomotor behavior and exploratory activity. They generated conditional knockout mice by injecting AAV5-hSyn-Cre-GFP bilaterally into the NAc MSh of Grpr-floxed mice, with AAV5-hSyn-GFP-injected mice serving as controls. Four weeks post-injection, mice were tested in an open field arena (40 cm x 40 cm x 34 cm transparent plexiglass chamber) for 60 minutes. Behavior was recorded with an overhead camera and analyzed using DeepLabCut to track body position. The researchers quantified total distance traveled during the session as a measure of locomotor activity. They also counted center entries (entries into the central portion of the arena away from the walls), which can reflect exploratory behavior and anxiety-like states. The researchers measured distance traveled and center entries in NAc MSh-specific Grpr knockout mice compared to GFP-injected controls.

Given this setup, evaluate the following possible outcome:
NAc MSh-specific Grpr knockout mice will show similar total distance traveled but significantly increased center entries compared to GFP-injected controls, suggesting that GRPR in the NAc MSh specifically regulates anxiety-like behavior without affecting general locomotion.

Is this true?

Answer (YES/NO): NO